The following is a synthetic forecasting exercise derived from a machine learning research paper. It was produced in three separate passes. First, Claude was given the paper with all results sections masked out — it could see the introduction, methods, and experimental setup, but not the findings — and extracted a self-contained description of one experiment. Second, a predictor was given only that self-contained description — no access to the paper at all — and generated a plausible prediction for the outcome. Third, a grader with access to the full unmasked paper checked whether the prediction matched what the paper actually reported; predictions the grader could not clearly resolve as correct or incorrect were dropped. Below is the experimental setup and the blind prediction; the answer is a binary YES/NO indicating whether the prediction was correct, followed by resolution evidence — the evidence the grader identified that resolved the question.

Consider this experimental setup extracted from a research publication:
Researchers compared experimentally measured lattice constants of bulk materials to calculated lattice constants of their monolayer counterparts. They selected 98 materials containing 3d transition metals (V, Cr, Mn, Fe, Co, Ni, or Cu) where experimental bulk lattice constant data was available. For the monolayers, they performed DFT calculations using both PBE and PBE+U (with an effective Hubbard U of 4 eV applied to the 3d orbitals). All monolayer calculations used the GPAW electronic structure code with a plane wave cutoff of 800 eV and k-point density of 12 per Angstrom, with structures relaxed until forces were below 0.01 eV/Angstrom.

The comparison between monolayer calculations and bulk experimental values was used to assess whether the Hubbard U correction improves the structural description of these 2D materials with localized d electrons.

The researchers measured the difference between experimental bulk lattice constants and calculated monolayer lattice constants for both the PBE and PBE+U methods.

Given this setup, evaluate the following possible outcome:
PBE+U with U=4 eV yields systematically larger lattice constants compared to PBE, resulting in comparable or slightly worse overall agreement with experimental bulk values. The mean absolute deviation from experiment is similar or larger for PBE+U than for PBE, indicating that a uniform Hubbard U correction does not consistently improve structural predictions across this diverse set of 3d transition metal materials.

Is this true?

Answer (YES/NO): YES